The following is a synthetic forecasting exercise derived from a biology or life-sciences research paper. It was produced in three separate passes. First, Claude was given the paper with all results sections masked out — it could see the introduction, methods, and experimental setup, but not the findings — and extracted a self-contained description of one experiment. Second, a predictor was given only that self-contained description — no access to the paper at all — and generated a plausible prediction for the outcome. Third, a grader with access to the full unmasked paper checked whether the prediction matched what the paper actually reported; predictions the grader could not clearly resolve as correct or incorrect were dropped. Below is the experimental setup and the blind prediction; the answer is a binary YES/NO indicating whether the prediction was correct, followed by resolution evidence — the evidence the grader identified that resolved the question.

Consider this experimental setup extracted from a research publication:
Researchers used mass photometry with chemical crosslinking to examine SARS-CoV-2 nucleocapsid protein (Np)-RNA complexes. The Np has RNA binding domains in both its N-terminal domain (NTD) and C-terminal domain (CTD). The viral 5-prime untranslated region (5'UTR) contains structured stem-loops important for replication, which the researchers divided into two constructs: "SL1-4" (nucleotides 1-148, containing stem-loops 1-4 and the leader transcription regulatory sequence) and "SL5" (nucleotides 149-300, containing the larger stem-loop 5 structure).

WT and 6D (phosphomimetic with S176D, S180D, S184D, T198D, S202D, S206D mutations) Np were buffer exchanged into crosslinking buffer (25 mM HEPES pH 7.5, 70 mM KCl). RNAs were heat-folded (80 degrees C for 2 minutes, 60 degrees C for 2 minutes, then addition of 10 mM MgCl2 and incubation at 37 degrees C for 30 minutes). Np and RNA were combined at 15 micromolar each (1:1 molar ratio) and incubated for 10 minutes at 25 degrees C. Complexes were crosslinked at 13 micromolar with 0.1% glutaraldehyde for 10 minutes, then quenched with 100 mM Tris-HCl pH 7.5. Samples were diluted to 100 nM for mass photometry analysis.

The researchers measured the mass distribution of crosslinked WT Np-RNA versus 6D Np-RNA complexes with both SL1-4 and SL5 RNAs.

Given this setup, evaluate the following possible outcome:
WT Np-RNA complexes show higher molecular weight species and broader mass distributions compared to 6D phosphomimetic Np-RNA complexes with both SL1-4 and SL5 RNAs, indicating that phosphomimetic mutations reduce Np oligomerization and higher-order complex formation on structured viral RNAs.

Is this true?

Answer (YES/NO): NO